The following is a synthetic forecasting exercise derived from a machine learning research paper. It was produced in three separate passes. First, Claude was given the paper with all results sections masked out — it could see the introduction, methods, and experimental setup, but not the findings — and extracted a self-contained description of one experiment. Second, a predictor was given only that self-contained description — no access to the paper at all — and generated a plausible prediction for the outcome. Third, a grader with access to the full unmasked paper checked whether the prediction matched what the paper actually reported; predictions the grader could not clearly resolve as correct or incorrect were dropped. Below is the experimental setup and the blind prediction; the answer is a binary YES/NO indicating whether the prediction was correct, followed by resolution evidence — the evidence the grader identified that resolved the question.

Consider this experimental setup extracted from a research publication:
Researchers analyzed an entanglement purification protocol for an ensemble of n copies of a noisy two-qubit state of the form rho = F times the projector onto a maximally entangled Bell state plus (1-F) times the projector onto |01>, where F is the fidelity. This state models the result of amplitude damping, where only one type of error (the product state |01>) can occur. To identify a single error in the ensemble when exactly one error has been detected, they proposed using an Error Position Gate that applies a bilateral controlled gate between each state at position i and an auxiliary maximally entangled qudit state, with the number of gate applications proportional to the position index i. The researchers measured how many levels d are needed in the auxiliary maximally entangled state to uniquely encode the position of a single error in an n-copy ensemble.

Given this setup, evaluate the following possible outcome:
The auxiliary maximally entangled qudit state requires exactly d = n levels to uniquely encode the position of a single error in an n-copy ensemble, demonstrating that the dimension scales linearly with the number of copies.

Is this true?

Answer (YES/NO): YES